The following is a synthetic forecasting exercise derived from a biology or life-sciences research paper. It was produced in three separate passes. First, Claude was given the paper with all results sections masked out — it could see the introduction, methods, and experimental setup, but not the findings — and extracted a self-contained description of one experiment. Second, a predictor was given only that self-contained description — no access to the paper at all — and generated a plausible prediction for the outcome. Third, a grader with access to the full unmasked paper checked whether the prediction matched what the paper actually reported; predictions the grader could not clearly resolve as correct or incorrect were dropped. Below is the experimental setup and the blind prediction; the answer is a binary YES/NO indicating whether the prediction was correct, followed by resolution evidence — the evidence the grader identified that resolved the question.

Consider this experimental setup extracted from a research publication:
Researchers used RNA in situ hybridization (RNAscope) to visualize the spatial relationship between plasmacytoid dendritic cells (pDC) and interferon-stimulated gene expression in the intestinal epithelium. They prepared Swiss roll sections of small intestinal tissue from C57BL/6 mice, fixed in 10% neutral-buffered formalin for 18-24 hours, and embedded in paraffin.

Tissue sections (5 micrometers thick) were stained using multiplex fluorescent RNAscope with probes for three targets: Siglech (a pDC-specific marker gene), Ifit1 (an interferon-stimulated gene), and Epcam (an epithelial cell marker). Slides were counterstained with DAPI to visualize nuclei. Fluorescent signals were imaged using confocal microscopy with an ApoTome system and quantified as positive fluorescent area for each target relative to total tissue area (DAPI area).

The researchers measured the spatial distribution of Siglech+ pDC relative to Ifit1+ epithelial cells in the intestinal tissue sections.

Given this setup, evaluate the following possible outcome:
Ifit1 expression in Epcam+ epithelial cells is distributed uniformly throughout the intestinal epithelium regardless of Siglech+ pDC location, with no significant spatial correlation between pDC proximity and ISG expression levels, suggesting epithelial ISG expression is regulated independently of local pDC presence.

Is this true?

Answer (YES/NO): NO